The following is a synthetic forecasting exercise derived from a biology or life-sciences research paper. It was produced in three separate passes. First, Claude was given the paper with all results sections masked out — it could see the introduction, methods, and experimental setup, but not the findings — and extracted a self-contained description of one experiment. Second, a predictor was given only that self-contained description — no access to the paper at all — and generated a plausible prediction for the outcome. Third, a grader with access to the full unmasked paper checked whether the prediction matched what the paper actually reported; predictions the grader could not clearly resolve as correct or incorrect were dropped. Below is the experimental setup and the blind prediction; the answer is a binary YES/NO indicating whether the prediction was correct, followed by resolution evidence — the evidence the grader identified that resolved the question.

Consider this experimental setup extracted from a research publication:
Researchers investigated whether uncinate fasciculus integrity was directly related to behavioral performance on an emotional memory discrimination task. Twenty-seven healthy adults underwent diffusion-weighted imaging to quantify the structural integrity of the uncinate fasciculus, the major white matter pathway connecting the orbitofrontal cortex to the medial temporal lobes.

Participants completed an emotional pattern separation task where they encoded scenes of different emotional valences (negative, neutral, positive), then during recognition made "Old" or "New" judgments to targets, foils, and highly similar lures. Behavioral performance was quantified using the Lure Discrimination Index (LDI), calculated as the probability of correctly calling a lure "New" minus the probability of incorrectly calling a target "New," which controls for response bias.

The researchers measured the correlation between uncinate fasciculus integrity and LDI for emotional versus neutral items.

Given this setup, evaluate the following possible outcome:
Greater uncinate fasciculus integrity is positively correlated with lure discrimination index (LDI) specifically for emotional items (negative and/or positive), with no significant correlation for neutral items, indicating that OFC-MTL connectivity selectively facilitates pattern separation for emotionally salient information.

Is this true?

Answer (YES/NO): NO